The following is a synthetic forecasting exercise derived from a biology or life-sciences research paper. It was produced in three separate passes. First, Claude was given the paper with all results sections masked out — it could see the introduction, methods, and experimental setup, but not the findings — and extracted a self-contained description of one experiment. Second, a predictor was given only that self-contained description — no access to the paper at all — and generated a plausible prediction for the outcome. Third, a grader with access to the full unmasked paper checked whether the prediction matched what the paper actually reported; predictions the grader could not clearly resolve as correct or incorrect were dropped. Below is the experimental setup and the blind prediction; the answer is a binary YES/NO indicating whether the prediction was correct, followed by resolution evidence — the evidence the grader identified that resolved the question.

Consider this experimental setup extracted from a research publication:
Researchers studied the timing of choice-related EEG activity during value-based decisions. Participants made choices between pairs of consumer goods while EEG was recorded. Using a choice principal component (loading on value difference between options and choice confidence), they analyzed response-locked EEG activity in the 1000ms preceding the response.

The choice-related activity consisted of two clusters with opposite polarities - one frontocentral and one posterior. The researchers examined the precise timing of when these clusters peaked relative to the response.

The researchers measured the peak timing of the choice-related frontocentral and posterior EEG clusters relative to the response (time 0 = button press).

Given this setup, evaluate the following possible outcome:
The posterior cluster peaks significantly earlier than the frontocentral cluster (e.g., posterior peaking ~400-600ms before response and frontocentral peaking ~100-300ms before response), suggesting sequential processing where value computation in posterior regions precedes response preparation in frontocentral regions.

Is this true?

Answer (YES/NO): NO